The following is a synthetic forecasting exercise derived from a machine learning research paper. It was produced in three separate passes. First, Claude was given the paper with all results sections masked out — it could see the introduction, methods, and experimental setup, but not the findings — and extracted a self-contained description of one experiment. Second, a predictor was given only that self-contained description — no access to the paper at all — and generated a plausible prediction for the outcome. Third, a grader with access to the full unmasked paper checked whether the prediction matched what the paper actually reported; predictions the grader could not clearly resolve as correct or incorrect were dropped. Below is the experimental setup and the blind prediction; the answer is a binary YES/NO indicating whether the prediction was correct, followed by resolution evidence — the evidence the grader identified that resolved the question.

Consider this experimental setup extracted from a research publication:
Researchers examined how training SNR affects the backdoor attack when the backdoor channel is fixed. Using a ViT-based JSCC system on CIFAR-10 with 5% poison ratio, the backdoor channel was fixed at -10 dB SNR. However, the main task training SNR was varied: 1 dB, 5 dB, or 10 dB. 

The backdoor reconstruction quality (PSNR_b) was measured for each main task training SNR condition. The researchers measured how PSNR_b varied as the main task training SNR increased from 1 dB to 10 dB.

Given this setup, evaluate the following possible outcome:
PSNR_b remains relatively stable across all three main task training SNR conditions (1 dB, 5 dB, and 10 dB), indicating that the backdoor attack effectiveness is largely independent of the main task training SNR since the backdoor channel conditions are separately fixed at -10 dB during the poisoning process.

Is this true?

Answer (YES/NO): YES